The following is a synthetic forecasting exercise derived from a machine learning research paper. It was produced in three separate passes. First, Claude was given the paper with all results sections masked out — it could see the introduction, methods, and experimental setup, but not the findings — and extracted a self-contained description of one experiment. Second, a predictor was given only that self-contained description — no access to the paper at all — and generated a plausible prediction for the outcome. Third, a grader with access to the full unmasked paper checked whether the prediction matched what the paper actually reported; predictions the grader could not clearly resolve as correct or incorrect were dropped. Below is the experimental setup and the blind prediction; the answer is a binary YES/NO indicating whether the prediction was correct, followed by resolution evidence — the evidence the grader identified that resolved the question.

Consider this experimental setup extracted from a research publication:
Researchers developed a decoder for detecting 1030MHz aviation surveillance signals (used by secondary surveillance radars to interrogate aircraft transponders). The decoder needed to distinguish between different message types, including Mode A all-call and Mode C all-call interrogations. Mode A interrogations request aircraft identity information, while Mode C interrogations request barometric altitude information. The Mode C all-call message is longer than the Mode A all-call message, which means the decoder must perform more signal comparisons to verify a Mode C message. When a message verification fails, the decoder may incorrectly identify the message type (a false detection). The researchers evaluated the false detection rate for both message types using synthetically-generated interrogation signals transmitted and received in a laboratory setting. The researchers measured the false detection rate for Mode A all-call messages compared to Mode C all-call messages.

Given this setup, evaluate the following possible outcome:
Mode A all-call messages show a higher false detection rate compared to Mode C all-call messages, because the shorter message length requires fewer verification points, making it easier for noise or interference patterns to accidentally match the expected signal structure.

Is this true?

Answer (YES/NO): NO